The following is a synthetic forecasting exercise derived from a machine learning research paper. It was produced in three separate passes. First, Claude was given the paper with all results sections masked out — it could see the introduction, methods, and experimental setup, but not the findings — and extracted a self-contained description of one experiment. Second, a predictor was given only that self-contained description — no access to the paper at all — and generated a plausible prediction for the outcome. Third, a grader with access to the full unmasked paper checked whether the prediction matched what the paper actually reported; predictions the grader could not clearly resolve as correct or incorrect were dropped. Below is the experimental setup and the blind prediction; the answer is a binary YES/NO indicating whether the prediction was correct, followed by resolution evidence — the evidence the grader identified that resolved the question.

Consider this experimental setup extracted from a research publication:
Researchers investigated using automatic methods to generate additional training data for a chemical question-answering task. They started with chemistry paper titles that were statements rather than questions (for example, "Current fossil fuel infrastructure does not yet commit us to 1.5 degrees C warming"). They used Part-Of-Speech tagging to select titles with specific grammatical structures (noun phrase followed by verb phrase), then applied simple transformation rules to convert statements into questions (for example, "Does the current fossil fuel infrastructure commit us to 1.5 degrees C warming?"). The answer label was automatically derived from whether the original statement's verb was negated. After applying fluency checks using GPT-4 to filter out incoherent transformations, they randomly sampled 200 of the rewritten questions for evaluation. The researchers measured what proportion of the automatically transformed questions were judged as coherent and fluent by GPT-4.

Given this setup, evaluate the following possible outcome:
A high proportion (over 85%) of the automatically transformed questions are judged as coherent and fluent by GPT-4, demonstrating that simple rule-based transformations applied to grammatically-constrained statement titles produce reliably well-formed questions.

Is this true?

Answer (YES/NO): YES